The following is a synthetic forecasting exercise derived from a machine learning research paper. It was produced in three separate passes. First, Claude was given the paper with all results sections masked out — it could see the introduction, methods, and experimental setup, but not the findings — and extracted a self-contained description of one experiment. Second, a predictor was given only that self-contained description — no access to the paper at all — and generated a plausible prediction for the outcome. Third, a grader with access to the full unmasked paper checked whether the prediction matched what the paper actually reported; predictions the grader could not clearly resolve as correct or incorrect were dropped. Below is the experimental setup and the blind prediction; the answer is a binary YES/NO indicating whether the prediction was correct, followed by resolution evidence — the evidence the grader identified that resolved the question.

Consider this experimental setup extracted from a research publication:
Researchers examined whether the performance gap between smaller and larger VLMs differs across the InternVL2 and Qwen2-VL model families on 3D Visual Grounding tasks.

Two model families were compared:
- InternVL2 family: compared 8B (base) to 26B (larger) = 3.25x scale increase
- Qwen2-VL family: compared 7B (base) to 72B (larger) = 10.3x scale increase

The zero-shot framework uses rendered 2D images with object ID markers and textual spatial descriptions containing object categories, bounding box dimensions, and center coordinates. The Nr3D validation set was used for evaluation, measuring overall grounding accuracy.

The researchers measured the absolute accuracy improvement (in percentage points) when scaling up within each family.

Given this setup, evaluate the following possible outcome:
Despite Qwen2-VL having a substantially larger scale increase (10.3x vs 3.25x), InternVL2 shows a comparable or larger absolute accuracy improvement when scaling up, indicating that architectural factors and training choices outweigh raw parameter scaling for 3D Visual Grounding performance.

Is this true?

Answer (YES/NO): NO